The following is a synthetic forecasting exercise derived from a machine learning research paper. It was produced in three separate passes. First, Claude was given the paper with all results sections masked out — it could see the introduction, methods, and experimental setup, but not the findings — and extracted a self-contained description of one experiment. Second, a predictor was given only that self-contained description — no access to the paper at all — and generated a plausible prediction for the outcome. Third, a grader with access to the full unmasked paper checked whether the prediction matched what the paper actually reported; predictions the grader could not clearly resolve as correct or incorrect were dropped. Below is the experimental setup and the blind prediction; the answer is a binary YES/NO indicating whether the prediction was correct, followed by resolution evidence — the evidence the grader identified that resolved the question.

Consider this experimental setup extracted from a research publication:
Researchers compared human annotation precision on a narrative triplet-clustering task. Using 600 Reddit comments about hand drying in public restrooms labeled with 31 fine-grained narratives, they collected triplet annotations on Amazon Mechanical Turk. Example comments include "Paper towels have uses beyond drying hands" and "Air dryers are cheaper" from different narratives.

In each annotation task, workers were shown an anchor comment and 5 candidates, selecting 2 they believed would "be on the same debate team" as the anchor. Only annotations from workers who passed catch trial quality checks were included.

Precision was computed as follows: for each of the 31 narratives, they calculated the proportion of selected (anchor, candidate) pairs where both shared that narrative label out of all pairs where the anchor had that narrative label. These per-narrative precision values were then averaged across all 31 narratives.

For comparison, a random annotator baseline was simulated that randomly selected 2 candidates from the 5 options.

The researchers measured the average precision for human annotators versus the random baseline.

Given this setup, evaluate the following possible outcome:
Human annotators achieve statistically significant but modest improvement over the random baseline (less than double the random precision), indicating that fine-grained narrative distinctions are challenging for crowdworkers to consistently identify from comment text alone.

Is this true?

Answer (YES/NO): YES